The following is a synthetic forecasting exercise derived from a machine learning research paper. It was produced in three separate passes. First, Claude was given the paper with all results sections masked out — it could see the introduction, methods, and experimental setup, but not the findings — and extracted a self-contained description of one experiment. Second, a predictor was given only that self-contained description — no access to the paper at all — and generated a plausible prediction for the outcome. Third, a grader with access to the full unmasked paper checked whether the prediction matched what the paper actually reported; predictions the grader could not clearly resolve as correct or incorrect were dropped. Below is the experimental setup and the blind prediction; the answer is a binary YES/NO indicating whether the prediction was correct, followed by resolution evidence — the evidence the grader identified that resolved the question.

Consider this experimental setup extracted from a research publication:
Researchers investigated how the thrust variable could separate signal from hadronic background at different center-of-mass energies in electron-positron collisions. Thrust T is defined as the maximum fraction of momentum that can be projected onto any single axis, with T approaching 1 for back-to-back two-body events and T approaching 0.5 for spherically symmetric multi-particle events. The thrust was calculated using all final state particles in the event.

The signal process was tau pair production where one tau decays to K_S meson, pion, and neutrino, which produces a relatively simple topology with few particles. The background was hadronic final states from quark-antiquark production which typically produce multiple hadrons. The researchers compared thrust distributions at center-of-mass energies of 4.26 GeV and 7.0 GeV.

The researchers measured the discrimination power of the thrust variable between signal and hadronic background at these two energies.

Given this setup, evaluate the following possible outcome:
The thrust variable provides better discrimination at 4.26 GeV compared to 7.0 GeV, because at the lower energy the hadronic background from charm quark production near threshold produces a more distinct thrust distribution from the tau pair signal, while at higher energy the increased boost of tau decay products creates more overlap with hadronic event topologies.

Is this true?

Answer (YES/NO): NO